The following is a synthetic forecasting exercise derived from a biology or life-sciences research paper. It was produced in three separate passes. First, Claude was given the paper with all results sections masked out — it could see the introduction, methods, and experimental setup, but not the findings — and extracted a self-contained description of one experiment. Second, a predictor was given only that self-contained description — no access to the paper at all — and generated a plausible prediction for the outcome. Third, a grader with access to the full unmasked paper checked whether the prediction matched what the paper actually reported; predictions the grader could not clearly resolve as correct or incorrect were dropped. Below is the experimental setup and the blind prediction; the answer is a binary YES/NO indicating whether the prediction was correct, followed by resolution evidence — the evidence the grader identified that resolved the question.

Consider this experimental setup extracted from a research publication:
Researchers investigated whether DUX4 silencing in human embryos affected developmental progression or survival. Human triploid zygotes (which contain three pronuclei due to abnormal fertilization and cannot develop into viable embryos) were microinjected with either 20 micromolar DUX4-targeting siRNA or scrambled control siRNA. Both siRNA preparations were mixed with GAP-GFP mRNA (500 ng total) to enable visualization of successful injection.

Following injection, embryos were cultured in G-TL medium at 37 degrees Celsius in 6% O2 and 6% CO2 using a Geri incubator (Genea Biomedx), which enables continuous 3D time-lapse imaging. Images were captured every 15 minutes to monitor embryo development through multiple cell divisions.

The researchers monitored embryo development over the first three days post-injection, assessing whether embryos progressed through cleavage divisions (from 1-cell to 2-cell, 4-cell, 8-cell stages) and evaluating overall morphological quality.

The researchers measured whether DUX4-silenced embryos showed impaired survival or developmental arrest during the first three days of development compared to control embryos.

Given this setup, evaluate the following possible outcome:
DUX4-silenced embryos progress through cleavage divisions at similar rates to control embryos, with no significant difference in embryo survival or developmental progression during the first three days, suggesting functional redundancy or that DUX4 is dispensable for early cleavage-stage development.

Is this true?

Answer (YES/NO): YES